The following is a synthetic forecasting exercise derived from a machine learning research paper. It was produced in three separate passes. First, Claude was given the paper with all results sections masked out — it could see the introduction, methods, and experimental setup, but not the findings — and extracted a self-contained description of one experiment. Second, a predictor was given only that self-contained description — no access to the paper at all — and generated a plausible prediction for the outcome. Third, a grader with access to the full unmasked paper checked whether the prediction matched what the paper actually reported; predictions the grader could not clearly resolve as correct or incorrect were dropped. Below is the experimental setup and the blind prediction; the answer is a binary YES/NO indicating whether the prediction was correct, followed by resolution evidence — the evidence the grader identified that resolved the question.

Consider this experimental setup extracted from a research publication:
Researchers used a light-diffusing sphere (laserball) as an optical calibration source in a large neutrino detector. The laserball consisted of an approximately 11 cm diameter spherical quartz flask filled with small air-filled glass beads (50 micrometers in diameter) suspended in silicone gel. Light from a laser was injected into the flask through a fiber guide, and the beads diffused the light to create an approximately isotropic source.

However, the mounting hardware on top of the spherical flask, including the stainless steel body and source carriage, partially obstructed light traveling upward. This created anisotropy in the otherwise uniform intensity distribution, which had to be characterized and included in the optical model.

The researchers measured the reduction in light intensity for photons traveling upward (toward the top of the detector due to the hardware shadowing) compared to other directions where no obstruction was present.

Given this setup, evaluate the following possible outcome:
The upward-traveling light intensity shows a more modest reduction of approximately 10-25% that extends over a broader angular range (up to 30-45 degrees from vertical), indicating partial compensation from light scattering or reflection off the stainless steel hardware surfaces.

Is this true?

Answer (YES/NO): NO